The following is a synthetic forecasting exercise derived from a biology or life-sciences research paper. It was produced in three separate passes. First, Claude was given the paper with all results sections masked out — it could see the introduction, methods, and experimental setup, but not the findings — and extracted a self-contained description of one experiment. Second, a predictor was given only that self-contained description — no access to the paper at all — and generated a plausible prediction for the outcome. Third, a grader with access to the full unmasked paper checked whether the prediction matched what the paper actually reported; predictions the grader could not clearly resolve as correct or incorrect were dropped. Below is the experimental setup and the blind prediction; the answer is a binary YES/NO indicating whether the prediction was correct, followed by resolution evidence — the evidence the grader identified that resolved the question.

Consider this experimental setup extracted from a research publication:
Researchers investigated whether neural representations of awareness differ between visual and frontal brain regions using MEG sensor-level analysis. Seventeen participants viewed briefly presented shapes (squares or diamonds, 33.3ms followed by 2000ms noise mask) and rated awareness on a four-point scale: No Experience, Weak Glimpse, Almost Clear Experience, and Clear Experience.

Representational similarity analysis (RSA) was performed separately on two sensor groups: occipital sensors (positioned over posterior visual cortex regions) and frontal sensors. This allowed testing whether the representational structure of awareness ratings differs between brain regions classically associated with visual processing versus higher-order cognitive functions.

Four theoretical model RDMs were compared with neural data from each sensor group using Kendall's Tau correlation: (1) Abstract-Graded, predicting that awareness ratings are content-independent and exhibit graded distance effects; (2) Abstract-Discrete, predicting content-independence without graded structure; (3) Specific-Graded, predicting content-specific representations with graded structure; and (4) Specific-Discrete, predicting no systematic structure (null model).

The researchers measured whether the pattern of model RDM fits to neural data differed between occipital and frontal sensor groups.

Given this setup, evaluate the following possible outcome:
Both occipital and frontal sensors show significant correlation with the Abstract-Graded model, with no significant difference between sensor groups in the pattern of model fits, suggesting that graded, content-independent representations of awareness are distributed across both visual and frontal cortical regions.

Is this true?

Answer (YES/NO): YES